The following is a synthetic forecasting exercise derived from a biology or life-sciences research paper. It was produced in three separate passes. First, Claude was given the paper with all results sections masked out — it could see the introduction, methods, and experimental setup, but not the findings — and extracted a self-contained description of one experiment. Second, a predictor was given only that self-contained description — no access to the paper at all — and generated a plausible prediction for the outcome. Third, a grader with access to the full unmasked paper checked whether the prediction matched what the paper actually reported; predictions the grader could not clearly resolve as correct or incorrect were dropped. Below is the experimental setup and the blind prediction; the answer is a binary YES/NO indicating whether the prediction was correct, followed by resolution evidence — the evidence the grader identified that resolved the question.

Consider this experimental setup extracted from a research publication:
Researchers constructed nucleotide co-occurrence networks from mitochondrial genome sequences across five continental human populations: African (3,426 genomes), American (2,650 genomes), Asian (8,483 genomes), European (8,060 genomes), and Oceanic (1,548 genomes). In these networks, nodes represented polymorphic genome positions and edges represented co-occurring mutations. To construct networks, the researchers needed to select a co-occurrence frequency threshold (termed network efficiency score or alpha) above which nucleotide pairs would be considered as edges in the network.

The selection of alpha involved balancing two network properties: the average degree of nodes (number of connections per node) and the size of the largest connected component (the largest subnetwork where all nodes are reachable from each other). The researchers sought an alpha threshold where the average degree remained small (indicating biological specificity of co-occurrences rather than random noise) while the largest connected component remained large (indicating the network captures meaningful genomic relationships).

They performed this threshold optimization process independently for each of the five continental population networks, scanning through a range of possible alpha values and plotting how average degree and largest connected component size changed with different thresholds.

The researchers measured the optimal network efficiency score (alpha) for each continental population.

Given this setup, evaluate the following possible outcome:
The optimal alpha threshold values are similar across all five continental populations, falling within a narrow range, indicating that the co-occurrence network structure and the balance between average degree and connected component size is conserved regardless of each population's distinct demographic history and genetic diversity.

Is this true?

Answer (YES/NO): NO